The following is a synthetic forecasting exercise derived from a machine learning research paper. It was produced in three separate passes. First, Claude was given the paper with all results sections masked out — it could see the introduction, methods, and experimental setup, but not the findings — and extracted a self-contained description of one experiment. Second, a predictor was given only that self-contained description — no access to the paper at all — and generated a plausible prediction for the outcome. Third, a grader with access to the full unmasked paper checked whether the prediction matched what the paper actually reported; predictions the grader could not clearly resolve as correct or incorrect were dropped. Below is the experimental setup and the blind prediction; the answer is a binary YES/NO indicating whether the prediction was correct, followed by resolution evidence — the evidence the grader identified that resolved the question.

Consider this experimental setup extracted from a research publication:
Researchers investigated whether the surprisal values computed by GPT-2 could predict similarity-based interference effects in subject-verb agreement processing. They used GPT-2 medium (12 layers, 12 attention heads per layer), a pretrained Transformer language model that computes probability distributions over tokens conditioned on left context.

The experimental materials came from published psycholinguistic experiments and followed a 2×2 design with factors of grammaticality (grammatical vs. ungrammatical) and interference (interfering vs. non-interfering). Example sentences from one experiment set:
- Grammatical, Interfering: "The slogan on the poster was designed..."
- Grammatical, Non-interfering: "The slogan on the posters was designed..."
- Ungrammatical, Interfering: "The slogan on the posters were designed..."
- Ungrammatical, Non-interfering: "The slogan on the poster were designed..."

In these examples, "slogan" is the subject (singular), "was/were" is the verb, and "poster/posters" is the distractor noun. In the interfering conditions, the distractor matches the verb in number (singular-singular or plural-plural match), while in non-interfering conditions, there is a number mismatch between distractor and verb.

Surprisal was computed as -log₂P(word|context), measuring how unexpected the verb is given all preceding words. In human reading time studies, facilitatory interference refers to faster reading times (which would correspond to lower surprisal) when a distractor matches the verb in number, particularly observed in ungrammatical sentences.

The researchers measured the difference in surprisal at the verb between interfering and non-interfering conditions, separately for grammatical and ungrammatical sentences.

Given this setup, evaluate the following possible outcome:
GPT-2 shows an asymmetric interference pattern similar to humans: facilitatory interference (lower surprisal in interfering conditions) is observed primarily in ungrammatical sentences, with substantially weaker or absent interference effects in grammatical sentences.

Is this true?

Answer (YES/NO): YES